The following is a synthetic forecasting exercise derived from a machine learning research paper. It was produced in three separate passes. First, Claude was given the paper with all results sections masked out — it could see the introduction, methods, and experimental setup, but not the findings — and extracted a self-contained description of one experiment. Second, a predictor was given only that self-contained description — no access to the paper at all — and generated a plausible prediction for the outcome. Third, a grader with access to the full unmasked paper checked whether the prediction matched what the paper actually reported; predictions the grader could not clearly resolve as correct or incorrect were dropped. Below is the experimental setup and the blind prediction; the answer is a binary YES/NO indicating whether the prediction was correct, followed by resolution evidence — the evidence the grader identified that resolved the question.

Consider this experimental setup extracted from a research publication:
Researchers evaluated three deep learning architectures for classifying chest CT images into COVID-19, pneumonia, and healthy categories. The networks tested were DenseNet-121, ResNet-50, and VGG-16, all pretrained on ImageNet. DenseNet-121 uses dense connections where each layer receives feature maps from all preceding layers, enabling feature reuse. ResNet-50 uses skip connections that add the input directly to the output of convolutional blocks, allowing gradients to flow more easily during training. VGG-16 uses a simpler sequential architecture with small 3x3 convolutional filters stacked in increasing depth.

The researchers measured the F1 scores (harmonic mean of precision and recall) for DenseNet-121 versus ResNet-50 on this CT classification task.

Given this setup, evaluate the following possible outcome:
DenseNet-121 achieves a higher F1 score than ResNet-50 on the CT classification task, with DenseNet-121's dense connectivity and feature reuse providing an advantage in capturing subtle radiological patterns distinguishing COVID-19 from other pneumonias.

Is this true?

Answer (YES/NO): NO